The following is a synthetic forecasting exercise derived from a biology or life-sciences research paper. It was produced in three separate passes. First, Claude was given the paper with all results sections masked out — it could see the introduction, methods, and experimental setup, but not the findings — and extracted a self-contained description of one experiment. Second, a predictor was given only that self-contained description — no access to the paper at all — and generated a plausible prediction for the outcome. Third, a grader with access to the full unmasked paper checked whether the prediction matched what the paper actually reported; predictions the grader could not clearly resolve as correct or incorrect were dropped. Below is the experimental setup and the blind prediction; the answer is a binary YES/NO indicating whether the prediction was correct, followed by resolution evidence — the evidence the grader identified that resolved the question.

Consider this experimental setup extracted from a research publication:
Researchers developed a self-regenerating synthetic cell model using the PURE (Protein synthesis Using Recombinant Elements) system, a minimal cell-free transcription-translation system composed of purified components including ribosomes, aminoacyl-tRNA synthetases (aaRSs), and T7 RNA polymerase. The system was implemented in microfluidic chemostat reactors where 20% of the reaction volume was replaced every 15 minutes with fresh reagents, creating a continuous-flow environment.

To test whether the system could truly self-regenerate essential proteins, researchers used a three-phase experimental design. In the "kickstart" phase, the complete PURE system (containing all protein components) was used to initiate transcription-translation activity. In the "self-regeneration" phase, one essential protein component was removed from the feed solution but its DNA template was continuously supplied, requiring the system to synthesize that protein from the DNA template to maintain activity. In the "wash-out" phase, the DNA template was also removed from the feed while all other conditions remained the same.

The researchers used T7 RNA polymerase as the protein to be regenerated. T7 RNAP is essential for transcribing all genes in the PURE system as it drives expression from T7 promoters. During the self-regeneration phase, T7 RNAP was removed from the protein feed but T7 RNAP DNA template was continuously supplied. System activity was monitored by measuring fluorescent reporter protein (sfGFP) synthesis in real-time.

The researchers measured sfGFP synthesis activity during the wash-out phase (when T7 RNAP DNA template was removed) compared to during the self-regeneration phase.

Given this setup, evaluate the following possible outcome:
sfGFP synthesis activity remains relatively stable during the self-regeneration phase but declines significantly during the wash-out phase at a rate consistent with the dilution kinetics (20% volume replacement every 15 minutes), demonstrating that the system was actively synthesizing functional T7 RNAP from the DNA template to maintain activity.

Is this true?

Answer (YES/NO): YES